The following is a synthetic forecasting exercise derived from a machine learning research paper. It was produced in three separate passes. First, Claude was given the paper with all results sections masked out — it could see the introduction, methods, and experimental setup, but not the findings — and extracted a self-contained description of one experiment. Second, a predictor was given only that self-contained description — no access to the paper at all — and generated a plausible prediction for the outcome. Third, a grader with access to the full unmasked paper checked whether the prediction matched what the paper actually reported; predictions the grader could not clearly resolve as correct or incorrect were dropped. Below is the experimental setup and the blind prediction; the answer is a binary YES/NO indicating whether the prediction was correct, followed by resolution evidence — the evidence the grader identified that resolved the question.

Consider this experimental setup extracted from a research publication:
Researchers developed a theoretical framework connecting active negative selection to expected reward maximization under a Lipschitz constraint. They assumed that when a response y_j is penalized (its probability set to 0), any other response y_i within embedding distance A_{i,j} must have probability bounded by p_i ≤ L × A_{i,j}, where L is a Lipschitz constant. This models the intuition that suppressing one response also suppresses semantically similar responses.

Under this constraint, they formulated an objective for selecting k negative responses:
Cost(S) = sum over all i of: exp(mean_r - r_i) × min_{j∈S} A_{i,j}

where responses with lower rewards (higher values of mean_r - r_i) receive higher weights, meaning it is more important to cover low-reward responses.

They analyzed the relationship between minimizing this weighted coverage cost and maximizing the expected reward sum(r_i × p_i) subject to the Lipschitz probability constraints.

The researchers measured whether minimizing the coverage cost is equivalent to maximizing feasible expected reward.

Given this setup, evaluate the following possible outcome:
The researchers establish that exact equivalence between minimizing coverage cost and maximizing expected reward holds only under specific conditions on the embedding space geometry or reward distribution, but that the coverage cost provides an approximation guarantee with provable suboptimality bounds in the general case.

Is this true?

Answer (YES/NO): NO